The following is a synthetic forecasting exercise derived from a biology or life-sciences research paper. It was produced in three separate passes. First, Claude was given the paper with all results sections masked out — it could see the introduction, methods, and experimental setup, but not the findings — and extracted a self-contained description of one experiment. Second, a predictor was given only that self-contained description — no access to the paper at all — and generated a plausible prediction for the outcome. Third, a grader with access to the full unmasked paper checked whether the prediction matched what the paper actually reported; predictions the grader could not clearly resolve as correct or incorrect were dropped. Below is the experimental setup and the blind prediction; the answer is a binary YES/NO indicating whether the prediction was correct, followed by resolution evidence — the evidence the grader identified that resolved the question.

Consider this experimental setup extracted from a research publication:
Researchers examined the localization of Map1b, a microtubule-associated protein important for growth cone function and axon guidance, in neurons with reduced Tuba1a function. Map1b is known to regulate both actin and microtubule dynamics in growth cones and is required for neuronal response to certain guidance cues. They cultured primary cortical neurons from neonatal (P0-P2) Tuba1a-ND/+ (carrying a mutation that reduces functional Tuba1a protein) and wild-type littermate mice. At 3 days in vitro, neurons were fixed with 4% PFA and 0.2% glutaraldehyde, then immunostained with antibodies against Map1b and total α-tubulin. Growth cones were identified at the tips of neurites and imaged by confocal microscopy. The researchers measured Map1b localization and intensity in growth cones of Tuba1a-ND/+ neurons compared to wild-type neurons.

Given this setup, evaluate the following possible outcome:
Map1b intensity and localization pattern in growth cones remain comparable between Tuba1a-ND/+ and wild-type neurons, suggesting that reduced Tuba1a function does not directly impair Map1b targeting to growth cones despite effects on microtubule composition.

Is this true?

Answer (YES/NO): NO